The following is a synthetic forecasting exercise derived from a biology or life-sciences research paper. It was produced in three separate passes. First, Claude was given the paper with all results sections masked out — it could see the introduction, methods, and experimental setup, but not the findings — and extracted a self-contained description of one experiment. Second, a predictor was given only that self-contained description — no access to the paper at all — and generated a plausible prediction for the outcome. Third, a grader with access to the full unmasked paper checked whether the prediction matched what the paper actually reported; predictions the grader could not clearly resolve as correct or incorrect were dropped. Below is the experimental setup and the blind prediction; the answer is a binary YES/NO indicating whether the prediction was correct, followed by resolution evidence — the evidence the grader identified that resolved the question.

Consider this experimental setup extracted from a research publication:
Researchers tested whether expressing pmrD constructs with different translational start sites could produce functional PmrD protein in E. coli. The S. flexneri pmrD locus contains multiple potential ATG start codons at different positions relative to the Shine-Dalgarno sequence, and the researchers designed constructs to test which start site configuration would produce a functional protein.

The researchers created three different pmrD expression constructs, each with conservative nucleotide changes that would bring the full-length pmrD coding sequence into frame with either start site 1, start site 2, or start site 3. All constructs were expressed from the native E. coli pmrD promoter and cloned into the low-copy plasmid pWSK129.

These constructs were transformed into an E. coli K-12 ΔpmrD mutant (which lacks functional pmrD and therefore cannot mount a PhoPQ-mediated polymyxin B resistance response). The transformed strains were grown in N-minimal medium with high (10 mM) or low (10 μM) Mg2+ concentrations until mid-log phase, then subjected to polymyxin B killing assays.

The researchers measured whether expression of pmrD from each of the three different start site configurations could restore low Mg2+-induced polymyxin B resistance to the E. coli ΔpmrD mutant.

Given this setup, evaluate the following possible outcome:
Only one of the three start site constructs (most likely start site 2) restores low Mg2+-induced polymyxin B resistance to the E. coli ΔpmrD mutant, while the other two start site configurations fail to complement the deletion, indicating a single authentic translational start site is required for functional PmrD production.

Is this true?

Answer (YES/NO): YES